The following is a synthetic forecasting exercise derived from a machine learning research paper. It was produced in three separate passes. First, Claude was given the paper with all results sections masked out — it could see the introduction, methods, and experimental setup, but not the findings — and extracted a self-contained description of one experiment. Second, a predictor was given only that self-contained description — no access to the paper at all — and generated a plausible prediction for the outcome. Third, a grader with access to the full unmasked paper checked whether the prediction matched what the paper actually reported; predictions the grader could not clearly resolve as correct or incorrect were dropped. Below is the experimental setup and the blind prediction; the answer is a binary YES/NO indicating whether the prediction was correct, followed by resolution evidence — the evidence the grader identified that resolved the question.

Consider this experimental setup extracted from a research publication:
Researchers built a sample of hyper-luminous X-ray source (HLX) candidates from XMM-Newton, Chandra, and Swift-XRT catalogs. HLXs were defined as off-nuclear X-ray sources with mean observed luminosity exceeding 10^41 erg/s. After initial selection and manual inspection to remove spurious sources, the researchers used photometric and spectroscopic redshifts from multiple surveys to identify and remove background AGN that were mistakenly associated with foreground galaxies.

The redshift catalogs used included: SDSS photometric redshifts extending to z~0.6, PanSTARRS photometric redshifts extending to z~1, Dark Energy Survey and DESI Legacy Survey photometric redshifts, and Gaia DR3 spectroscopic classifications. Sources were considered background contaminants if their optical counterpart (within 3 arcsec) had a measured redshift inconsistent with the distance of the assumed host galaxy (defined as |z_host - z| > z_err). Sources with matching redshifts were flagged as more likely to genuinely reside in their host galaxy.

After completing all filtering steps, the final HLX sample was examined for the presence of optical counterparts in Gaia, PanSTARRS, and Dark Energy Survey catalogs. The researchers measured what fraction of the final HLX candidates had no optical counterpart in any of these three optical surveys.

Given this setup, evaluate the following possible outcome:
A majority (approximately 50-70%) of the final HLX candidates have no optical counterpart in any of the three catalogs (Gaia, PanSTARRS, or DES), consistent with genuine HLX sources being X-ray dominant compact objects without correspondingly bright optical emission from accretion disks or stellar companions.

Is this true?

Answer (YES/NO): YES